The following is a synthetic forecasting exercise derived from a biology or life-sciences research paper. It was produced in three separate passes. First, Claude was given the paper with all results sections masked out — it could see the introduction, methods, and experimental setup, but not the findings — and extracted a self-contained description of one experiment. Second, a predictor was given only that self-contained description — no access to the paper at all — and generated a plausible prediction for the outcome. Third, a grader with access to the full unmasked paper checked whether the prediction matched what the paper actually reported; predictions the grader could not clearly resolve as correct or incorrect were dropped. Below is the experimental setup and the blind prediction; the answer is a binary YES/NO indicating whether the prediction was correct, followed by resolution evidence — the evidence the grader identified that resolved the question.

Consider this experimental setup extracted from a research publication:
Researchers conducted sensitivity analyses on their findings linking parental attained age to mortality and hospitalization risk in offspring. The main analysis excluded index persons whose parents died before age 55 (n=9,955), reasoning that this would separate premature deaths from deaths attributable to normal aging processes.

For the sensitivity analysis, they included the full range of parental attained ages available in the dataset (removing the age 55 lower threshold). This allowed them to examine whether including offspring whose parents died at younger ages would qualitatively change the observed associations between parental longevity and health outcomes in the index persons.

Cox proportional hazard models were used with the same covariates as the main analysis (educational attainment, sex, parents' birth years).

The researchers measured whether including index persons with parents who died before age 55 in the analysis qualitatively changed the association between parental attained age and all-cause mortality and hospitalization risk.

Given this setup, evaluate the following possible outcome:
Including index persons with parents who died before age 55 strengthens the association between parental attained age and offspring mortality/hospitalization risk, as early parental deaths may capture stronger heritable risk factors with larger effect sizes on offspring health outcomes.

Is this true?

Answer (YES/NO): NO